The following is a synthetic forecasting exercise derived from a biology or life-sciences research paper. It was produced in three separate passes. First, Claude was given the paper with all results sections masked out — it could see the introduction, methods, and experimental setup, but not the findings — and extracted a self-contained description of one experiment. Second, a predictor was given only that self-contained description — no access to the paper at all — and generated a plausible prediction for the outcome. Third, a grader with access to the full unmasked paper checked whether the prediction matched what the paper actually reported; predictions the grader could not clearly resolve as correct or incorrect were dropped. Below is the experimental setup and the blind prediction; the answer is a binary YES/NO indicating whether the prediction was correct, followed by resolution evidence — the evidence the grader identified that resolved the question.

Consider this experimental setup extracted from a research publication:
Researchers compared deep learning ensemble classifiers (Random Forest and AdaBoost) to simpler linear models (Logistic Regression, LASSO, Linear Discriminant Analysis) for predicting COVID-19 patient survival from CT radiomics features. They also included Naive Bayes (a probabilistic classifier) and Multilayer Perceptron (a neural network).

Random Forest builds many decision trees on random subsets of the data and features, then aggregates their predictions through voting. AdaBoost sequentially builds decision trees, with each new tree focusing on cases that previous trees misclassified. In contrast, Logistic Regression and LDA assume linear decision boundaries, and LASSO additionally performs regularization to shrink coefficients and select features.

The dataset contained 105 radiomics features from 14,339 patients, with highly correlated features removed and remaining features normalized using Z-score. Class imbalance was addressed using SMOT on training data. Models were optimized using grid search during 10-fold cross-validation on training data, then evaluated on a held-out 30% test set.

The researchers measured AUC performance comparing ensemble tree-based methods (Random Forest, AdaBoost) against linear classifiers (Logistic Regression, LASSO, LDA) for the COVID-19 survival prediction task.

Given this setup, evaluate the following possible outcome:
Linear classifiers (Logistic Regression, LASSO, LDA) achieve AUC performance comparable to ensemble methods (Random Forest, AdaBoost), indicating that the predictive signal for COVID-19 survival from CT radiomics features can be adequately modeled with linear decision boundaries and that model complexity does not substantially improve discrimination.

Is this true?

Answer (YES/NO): YES